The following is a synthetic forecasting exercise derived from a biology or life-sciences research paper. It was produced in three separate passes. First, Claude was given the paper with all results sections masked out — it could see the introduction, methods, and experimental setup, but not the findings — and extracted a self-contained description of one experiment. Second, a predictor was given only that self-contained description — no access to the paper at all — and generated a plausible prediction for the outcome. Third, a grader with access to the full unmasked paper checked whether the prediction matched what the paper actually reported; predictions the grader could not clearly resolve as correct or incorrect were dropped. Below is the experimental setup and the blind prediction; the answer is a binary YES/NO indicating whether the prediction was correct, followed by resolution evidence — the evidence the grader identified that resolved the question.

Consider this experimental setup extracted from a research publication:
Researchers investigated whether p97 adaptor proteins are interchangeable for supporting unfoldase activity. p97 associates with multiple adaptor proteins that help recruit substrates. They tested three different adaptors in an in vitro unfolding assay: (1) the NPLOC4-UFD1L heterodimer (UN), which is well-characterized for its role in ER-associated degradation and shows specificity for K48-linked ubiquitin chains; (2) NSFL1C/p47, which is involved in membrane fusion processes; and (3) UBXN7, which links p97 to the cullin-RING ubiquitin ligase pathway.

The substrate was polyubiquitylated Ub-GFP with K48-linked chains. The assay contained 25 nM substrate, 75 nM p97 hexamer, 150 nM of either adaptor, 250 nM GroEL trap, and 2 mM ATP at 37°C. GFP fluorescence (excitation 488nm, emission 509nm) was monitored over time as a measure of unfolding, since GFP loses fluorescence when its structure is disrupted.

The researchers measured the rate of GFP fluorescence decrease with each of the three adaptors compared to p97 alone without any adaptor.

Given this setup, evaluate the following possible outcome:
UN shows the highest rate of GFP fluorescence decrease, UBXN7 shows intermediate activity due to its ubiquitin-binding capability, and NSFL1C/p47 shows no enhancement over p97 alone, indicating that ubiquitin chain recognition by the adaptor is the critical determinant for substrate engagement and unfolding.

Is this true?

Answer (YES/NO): NO